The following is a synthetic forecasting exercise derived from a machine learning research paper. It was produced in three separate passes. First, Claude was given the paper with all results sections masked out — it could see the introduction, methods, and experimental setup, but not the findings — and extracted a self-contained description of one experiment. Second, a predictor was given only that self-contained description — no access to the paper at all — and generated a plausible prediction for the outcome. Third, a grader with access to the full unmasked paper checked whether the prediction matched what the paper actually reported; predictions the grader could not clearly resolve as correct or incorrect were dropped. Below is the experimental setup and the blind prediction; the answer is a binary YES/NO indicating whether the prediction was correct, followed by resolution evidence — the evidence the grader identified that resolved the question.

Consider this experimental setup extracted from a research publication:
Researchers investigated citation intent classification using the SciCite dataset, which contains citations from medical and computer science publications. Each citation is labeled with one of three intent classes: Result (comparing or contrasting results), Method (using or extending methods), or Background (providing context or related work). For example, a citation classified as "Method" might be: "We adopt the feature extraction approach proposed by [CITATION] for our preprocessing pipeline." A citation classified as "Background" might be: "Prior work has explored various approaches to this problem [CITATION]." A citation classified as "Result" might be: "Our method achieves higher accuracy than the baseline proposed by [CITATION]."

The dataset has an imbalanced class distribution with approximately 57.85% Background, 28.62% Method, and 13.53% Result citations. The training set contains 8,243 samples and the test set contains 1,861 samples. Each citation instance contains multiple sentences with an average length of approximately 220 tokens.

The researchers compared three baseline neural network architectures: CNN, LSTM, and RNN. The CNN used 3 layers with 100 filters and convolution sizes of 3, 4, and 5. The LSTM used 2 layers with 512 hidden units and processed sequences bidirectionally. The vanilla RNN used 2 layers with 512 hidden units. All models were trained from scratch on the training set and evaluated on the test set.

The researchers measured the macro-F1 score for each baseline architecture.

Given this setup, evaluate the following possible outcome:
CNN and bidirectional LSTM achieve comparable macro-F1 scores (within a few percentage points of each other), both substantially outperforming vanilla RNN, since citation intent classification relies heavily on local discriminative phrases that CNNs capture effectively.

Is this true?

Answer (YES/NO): NO